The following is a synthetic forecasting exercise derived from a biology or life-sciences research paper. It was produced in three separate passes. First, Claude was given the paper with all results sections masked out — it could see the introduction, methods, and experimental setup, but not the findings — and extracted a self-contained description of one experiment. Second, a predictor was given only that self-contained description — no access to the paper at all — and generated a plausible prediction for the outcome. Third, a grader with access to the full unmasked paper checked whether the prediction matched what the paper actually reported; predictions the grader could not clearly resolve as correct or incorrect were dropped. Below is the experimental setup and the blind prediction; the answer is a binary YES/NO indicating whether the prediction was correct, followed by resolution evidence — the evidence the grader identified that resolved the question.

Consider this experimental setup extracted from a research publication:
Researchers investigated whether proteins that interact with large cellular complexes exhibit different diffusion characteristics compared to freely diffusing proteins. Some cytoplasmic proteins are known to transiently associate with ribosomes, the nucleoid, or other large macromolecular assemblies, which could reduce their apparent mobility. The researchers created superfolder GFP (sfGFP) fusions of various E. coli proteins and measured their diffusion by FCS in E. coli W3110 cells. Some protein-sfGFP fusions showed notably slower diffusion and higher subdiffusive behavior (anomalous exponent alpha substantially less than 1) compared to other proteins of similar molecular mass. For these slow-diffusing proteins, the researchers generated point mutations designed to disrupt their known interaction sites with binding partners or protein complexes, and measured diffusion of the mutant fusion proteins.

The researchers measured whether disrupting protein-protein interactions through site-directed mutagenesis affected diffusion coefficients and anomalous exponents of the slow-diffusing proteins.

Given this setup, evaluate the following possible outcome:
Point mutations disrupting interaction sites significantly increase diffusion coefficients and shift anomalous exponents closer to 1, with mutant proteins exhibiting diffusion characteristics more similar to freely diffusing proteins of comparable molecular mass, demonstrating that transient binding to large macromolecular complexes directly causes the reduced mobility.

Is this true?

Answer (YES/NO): YES